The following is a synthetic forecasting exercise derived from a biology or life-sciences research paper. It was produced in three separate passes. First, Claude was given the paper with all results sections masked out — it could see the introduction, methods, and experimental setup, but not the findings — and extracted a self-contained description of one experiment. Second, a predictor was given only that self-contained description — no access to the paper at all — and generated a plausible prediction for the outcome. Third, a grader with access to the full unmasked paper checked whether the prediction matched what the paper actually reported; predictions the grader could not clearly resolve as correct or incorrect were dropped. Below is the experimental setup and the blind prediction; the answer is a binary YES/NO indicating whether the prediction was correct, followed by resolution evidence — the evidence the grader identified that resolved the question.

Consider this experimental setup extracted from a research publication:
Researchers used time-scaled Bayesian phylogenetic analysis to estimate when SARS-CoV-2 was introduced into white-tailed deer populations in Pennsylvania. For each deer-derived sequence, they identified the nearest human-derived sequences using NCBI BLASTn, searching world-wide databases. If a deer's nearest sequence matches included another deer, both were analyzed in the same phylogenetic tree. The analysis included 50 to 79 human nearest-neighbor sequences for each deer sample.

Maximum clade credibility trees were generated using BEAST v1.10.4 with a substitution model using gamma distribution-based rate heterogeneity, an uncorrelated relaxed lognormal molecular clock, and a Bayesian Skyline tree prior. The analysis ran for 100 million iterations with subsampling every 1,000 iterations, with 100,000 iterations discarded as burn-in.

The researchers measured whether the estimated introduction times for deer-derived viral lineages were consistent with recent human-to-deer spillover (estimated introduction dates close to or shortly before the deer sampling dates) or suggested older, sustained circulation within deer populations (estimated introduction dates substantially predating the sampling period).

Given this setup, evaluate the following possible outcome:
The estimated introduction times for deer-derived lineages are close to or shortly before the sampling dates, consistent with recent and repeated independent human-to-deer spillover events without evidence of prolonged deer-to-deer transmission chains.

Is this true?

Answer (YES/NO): NO